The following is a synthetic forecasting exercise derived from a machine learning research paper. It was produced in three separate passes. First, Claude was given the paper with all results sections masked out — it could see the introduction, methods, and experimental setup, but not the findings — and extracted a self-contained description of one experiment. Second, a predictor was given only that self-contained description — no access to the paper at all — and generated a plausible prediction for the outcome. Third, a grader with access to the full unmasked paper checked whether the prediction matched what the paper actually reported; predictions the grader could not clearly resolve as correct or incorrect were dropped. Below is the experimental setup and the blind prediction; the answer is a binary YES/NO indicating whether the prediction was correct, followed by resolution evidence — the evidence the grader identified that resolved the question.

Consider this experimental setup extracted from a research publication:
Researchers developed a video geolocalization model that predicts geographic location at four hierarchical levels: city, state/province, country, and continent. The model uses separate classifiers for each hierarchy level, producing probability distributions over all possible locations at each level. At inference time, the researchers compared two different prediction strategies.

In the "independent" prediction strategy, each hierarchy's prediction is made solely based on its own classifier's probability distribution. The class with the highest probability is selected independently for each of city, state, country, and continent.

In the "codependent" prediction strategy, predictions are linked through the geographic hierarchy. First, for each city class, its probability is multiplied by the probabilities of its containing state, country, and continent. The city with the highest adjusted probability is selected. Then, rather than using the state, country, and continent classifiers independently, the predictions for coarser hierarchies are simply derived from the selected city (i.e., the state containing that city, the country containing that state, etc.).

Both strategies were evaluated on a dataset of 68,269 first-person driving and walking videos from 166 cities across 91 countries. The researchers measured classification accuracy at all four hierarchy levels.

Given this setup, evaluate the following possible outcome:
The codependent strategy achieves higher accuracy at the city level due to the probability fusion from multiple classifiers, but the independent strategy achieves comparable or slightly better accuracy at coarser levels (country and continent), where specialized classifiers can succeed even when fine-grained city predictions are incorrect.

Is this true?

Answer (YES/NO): NO